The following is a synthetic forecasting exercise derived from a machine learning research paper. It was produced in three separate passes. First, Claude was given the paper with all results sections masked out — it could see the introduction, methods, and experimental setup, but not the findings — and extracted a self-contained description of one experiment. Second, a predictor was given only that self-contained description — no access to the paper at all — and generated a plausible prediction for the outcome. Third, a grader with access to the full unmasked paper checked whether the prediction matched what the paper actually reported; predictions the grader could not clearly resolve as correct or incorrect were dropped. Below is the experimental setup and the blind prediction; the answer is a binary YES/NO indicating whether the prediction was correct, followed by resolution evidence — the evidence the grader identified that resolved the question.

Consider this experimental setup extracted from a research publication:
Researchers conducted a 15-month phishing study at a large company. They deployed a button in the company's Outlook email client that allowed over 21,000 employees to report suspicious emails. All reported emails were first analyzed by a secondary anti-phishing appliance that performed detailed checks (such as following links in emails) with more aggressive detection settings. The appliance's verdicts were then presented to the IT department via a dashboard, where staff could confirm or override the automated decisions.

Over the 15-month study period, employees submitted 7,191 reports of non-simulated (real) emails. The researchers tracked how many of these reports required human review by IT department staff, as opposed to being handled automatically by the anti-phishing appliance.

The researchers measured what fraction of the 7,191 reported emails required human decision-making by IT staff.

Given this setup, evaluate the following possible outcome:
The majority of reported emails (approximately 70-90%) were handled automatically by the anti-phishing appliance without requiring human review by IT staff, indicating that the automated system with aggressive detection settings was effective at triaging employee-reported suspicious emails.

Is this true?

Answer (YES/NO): NO